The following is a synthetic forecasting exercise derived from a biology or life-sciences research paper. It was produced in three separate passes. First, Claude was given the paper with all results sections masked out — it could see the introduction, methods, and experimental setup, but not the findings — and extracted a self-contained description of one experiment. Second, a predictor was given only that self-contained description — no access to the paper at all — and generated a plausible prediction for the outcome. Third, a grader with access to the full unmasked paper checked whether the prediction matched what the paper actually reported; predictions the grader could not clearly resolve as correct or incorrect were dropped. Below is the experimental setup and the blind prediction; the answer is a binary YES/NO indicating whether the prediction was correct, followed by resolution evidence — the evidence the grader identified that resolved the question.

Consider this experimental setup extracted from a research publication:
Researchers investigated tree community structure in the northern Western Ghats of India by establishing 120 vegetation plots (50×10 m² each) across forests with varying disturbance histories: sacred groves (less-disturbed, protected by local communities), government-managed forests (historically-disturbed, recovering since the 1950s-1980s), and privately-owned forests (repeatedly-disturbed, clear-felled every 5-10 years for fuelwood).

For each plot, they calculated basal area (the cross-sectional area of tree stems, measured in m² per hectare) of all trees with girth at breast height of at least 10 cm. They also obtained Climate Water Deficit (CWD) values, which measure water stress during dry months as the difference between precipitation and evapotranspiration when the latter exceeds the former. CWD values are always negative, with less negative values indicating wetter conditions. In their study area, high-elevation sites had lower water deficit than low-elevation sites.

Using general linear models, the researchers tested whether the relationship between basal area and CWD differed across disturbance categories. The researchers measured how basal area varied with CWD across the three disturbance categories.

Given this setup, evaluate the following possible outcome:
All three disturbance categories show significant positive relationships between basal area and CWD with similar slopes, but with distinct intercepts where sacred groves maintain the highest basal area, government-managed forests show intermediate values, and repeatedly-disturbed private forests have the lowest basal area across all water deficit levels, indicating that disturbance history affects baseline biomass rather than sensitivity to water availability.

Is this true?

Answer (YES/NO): NO